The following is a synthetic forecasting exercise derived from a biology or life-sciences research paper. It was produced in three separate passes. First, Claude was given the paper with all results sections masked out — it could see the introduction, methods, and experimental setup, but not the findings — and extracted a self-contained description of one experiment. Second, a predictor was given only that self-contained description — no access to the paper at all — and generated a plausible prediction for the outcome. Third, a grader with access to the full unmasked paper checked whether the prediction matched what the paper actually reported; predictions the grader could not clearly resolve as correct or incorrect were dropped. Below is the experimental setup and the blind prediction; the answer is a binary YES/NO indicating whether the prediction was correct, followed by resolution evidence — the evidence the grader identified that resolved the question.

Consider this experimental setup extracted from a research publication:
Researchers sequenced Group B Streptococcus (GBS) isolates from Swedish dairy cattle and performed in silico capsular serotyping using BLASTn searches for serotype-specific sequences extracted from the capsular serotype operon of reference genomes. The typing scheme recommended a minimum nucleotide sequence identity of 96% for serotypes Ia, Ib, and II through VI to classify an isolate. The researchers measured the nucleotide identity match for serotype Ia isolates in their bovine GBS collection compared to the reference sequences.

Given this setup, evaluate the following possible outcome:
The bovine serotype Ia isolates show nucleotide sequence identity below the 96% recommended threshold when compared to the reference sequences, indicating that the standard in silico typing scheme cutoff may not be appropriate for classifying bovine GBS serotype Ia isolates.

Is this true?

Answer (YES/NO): YES